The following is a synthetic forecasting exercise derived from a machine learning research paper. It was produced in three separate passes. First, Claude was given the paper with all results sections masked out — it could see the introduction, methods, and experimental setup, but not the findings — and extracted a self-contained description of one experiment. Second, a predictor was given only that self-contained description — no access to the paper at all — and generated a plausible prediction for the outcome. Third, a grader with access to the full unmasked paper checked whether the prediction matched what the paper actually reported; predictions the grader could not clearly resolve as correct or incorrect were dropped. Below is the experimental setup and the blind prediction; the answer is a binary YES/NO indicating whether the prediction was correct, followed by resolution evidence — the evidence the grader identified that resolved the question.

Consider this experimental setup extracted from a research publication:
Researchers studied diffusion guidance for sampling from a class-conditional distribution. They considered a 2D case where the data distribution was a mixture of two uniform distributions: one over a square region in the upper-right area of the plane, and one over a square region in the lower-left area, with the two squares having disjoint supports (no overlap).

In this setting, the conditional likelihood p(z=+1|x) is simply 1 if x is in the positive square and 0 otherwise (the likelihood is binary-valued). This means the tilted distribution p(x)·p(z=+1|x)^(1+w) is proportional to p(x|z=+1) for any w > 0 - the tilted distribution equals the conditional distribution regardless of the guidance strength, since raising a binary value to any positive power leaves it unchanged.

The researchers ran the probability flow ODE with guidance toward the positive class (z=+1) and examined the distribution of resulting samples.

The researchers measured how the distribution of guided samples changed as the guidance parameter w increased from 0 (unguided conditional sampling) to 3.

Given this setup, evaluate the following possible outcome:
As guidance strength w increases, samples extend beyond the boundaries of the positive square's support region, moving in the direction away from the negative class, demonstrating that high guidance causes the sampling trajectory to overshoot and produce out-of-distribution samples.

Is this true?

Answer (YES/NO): NO